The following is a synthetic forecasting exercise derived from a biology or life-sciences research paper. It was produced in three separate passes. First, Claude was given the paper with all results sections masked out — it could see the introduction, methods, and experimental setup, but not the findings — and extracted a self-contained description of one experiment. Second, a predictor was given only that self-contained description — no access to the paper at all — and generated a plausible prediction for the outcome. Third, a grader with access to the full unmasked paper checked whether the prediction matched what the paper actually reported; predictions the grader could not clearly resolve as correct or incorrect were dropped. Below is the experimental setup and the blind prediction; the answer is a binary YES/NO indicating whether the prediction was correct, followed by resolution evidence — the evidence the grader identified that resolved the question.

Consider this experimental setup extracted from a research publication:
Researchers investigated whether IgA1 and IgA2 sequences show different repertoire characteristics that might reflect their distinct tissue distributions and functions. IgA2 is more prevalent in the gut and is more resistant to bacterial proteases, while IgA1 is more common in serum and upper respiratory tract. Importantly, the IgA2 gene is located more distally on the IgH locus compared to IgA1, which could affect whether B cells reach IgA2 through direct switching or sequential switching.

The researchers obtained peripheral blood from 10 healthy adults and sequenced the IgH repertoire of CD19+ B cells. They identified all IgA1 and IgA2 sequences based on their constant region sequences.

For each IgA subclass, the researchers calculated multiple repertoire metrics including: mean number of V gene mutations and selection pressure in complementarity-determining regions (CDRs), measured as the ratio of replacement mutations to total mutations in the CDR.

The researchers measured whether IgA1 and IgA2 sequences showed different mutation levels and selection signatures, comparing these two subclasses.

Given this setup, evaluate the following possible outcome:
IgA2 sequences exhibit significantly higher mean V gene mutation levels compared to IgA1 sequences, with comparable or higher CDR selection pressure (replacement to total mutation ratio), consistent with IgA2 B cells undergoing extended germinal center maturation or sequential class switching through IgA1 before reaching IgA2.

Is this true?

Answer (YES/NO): NO